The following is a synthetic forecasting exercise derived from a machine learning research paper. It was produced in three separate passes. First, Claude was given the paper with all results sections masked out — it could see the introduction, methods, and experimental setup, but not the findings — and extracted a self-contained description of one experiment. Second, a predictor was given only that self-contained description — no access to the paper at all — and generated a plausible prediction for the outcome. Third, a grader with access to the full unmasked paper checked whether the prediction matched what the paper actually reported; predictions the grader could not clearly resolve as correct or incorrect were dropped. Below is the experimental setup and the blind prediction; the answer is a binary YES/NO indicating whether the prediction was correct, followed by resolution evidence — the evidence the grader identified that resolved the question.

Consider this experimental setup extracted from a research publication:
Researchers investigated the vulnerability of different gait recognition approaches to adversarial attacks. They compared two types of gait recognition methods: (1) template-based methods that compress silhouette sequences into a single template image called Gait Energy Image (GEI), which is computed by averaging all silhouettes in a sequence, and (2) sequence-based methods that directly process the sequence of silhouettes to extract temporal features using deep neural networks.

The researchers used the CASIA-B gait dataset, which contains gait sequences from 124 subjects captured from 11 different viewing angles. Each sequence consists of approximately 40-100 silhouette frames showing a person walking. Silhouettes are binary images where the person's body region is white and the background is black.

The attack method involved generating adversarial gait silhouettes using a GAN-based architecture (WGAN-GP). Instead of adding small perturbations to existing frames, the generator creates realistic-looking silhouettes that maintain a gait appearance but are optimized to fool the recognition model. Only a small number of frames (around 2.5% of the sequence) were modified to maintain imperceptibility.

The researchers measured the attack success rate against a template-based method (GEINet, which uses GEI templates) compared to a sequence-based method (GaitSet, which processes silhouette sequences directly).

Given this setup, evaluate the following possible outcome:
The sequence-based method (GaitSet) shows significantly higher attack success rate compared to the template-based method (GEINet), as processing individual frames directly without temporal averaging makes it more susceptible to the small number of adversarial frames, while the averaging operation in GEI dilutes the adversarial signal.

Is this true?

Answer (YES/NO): YES